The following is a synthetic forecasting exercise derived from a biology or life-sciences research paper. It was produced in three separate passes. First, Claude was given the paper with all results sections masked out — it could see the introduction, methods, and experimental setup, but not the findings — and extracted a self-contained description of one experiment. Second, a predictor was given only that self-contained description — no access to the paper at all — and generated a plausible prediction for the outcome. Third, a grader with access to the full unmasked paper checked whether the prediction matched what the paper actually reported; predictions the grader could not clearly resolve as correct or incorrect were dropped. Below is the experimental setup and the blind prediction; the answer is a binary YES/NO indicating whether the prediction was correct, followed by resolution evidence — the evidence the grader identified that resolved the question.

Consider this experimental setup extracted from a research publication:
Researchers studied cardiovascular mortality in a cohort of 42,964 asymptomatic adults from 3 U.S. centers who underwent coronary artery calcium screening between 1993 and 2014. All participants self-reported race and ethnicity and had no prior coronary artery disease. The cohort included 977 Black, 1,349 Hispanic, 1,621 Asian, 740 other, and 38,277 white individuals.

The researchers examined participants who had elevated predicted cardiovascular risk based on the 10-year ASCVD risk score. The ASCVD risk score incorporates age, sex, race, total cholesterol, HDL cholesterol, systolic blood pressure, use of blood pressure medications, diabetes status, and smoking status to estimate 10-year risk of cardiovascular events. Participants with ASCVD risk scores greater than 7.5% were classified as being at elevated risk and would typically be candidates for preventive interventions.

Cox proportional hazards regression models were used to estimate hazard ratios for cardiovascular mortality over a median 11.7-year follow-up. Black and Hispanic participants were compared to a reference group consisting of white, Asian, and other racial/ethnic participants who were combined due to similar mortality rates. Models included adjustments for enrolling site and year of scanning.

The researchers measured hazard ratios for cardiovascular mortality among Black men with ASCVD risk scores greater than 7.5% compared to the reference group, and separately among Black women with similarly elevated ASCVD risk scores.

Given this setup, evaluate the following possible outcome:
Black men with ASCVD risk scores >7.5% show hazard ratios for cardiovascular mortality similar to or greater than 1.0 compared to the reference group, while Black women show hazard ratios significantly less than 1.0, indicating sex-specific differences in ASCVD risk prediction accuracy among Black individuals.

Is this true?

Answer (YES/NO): NO